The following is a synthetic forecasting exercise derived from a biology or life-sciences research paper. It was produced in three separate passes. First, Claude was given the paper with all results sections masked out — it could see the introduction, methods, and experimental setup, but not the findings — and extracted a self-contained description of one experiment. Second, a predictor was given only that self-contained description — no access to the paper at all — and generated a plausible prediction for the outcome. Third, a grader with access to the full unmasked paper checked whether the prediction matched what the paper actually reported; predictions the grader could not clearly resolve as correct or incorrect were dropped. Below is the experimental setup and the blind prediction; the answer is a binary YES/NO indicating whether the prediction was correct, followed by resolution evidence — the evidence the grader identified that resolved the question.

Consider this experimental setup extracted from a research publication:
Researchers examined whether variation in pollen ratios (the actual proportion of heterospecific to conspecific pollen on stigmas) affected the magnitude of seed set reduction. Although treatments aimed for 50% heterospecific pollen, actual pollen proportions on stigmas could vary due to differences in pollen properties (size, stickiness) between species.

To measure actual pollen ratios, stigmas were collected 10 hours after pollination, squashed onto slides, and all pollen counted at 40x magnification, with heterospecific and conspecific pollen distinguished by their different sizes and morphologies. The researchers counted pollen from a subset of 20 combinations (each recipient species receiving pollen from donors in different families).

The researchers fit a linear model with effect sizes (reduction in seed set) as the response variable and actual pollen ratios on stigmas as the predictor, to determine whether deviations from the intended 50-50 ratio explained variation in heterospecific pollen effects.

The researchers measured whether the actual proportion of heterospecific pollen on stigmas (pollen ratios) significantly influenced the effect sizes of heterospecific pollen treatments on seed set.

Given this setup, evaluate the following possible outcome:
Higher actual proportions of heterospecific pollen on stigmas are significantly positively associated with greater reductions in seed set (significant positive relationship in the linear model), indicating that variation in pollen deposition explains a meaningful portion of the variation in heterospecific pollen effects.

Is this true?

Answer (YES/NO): NO